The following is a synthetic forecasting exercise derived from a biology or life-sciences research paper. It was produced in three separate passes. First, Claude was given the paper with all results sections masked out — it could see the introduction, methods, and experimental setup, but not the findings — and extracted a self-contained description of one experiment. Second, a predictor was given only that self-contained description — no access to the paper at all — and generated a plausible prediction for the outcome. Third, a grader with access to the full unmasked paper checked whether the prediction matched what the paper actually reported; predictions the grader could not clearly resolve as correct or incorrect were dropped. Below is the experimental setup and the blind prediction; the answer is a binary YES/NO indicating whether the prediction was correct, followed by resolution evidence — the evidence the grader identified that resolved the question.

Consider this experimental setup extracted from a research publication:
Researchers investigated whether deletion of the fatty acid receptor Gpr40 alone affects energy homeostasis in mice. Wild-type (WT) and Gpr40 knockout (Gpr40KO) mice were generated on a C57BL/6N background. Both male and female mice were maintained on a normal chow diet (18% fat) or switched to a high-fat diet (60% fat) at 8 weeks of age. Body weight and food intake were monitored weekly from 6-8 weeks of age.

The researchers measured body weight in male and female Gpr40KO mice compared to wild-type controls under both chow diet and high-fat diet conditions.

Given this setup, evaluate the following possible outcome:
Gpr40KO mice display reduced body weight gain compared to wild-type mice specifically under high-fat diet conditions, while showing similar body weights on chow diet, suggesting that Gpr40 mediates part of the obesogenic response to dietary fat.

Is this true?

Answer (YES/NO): NO